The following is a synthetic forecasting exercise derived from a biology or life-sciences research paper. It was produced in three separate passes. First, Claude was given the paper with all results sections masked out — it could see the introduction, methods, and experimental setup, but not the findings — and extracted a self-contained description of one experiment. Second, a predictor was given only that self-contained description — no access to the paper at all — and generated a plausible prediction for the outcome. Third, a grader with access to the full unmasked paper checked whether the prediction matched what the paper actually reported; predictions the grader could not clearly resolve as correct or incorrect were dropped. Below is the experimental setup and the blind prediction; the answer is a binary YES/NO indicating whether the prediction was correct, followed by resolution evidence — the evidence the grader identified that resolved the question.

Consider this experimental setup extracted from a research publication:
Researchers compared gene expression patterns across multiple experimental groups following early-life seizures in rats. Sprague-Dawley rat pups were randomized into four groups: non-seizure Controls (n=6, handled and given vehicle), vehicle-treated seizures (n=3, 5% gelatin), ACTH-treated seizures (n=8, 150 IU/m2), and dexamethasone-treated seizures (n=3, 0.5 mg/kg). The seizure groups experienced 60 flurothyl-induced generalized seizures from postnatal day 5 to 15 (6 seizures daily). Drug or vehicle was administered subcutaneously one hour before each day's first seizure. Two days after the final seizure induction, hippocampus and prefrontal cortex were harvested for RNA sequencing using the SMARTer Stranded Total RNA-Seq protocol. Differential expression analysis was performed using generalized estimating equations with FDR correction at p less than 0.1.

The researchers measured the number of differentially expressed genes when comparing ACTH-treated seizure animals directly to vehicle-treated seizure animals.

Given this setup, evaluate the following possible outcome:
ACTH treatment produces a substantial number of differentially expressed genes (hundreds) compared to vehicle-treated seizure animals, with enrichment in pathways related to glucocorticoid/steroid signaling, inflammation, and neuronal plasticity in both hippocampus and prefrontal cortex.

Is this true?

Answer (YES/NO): NO